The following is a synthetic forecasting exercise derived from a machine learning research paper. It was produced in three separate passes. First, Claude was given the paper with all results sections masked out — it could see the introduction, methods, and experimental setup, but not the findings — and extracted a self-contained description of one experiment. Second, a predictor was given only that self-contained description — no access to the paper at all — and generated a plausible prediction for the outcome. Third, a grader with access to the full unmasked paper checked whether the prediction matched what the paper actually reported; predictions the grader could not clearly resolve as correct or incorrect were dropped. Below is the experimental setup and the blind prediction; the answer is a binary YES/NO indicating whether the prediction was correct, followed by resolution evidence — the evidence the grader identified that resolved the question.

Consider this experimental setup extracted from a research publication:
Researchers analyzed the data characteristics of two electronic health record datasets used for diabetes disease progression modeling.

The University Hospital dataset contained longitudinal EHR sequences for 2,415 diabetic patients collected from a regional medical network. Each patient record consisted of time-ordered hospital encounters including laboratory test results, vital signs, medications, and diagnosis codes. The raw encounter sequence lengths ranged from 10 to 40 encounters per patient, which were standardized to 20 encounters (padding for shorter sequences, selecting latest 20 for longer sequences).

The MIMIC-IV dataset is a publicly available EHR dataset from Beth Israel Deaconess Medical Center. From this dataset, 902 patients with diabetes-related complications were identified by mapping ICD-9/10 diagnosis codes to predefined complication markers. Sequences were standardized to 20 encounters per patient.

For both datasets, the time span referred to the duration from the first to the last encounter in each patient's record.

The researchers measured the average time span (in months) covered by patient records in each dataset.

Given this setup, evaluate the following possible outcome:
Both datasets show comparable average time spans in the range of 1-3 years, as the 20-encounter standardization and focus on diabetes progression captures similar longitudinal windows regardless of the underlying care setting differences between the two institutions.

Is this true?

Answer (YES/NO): NO